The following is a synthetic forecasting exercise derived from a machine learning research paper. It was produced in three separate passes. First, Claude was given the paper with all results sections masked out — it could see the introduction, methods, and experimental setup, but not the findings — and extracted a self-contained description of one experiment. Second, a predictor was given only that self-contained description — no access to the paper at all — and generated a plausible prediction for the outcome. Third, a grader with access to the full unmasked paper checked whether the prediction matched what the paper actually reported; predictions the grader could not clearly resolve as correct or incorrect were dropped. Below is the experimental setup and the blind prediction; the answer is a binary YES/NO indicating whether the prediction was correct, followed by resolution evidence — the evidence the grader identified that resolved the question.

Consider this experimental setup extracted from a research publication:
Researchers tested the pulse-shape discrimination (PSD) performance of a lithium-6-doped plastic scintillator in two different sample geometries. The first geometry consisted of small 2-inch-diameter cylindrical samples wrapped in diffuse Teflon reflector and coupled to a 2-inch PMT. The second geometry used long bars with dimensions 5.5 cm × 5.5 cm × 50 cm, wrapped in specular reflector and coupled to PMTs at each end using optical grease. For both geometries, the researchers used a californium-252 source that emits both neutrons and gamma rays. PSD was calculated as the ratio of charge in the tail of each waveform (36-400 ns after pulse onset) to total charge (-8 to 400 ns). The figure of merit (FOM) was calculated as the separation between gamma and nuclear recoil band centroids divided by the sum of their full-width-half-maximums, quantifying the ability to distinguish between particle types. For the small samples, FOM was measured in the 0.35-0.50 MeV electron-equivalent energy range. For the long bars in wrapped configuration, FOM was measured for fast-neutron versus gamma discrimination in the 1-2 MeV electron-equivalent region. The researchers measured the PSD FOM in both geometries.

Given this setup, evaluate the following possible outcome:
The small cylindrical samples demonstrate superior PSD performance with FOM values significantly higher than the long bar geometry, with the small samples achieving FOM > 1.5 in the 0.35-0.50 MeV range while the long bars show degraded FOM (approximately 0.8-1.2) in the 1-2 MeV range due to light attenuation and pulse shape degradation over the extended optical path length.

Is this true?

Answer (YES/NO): NO